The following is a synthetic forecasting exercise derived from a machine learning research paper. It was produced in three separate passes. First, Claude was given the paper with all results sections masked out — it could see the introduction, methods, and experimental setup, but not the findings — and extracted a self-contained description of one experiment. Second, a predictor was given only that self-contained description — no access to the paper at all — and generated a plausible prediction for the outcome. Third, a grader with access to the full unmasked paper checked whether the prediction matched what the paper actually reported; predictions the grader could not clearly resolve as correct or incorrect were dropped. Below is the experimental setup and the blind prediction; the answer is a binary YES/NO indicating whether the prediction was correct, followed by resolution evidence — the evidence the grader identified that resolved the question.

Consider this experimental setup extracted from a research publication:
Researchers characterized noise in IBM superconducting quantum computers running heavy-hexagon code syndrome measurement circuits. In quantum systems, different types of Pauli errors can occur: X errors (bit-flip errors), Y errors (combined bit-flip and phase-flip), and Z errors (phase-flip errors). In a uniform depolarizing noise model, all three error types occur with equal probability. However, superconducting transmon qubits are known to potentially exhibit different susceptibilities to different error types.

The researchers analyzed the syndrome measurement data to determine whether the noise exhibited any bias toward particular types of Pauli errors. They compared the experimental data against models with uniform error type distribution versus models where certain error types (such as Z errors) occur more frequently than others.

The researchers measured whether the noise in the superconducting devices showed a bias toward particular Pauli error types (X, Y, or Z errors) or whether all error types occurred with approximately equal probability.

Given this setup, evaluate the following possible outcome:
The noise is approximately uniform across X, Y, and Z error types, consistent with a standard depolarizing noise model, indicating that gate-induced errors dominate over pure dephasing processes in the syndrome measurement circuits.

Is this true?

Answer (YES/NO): NO